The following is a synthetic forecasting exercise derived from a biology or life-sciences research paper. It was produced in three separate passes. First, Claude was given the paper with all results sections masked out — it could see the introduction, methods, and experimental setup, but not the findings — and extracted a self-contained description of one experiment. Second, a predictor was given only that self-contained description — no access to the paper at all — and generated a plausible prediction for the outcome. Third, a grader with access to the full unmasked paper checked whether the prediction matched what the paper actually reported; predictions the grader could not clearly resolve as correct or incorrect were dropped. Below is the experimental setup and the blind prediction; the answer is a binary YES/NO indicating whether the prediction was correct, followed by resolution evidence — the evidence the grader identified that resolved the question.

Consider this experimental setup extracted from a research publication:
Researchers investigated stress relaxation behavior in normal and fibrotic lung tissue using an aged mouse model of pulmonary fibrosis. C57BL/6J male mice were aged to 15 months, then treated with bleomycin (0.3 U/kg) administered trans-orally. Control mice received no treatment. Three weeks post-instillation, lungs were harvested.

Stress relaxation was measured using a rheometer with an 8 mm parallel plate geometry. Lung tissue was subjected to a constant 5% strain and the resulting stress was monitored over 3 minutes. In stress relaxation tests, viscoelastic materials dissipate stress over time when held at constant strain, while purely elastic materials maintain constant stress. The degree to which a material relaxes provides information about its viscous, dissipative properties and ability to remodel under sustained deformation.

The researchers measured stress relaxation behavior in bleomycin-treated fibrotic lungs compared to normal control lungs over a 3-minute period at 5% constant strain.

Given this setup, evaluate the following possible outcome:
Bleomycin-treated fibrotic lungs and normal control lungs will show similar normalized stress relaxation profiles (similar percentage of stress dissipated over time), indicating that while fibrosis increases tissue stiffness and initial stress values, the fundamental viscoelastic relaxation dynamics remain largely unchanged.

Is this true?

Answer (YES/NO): YES